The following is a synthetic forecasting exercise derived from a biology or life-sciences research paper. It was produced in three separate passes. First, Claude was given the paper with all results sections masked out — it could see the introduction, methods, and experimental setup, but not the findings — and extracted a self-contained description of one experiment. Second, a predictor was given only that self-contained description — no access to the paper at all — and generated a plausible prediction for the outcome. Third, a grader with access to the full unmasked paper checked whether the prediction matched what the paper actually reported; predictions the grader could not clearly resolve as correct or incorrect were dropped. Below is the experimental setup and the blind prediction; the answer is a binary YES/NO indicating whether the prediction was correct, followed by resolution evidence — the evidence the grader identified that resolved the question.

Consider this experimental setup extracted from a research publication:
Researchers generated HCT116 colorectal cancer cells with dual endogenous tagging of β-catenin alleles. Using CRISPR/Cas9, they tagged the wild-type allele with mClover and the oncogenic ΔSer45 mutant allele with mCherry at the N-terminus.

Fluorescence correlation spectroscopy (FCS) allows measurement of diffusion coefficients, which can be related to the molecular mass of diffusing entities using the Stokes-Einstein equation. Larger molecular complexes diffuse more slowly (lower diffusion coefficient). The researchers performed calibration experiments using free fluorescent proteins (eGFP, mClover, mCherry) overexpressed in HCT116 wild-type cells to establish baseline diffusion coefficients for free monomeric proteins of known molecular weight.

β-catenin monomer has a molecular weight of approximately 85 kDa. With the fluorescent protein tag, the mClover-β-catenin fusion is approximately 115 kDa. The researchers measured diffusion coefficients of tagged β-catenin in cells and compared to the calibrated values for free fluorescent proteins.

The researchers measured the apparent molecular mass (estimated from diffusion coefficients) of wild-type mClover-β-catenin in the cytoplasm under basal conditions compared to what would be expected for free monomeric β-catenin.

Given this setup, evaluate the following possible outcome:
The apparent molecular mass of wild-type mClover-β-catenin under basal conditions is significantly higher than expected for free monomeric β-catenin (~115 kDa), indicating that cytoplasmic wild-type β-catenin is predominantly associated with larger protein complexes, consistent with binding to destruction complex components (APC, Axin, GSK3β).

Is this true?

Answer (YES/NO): NO